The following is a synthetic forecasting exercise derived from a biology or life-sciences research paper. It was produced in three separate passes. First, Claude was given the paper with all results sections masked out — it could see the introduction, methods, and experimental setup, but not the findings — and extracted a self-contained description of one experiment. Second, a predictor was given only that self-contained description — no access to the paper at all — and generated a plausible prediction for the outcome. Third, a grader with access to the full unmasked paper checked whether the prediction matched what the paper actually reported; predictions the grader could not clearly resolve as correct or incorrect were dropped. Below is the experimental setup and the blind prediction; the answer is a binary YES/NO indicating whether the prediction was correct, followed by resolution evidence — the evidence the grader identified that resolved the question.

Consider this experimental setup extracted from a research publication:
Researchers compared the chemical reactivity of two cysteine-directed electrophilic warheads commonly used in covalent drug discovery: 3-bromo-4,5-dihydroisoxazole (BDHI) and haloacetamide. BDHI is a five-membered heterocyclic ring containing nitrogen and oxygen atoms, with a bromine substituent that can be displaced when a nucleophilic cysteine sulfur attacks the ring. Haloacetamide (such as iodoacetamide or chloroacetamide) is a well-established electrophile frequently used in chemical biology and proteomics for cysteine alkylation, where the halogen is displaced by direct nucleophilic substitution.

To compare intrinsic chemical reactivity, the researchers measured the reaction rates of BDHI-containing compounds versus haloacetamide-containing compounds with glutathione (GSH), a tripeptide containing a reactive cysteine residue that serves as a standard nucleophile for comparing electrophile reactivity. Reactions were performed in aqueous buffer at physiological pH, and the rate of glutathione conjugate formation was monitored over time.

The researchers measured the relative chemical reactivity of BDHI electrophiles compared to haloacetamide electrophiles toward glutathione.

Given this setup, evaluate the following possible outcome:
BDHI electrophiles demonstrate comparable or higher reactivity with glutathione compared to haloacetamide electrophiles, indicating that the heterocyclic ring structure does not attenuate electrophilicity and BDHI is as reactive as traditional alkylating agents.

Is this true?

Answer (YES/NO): NO